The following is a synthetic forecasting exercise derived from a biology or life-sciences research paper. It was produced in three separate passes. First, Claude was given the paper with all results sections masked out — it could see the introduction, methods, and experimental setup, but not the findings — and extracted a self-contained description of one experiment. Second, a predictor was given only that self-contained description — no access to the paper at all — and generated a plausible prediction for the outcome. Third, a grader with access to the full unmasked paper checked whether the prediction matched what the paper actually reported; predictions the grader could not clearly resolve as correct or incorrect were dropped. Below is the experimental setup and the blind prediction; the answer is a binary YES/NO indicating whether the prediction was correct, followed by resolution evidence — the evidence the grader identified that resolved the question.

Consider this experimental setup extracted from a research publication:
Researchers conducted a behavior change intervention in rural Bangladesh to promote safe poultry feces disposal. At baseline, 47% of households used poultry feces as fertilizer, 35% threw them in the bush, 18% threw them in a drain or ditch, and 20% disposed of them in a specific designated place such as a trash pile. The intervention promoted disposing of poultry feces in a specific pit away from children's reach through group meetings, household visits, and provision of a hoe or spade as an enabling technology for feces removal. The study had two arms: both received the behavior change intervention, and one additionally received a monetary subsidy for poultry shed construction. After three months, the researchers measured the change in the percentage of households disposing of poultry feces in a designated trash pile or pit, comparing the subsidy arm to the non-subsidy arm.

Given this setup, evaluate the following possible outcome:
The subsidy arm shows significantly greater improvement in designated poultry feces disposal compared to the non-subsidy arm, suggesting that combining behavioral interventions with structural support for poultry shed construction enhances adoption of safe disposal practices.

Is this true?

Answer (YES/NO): YES